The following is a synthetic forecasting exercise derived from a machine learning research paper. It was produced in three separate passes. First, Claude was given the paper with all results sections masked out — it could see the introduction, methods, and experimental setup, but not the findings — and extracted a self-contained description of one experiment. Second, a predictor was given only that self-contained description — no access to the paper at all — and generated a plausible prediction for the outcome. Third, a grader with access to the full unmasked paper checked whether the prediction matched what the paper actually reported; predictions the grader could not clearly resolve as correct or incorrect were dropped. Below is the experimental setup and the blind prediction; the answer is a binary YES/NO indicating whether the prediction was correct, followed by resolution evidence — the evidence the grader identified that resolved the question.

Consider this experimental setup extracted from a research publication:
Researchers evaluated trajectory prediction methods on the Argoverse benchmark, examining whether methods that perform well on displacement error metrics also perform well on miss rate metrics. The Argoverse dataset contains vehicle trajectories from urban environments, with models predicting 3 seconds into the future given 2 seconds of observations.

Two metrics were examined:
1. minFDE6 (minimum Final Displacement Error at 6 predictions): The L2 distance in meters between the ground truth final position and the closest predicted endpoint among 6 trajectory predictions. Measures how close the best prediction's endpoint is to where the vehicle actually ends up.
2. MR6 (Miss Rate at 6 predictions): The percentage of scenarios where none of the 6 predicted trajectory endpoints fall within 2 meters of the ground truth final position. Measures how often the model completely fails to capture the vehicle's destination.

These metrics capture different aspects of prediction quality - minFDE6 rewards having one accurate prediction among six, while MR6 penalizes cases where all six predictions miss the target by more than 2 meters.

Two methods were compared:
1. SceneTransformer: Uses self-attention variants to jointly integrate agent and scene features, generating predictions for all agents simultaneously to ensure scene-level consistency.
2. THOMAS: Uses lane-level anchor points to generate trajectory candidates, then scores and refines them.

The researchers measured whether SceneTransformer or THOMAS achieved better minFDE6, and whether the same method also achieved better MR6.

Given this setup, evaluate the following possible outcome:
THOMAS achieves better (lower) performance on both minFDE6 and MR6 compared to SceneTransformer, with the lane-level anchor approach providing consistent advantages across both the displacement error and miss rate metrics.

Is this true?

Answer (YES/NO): NO